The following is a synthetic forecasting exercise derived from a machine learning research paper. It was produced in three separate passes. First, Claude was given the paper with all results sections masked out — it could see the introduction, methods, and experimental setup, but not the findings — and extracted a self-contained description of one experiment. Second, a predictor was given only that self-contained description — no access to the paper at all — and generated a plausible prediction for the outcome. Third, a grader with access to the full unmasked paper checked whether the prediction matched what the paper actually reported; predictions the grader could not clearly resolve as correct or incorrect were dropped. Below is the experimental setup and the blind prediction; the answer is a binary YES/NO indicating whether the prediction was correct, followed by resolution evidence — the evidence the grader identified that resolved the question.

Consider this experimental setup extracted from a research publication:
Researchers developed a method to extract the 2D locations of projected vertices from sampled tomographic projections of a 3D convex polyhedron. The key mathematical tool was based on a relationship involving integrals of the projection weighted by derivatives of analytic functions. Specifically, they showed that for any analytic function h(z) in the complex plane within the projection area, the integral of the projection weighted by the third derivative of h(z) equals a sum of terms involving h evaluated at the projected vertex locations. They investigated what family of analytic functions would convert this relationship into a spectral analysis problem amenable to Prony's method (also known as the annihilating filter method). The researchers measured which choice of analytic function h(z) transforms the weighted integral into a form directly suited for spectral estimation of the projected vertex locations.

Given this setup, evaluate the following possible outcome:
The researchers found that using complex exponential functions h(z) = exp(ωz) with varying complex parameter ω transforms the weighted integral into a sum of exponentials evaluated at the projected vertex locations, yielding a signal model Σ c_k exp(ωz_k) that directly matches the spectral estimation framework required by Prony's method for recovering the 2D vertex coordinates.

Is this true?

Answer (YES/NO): NO